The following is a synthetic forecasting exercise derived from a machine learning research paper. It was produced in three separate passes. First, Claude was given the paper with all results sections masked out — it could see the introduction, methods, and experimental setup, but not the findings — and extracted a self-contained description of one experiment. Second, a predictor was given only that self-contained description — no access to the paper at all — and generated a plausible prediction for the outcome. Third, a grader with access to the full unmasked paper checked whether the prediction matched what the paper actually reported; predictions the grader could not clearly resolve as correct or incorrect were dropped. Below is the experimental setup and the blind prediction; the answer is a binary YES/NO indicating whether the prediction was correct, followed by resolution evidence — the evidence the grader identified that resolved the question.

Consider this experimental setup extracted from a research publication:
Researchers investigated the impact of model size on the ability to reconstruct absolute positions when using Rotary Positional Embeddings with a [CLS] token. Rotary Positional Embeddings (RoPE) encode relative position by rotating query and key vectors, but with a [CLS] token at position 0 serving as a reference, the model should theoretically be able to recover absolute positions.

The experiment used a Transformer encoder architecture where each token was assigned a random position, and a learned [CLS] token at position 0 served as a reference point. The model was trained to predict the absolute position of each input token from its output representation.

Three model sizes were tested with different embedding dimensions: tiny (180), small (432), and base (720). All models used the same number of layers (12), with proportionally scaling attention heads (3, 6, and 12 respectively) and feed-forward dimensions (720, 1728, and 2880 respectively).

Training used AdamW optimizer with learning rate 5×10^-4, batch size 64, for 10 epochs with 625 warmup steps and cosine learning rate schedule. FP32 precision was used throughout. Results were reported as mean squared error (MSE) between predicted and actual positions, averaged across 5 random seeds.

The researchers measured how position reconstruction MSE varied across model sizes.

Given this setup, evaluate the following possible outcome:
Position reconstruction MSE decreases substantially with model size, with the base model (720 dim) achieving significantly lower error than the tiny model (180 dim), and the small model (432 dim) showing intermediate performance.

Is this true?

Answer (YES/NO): YES